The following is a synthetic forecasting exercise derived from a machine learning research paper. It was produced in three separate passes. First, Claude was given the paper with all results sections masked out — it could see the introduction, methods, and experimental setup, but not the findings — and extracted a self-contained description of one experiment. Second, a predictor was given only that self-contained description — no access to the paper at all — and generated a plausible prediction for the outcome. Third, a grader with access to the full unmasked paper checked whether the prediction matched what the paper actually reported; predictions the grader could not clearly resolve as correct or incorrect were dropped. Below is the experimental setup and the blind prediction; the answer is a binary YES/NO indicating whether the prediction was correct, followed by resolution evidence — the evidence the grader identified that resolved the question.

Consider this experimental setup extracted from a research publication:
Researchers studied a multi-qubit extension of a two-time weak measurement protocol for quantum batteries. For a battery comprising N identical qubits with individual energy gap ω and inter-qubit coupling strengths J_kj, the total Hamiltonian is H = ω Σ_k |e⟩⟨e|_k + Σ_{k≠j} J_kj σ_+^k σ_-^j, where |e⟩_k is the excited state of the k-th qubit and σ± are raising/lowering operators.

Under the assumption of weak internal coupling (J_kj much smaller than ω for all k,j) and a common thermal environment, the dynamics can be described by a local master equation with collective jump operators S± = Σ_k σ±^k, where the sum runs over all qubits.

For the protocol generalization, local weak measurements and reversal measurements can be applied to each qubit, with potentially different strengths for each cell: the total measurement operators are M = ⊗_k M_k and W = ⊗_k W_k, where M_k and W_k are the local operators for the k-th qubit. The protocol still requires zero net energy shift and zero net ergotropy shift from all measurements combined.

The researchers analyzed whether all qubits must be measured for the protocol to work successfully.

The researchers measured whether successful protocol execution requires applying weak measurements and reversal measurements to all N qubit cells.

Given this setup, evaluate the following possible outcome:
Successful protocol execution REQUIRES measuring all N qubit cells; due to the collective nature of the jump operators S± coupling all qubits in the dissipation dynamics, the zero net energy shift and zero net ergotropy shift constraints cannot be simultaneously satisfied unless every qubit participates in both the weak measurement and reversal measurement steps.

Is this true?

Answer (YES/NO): NO